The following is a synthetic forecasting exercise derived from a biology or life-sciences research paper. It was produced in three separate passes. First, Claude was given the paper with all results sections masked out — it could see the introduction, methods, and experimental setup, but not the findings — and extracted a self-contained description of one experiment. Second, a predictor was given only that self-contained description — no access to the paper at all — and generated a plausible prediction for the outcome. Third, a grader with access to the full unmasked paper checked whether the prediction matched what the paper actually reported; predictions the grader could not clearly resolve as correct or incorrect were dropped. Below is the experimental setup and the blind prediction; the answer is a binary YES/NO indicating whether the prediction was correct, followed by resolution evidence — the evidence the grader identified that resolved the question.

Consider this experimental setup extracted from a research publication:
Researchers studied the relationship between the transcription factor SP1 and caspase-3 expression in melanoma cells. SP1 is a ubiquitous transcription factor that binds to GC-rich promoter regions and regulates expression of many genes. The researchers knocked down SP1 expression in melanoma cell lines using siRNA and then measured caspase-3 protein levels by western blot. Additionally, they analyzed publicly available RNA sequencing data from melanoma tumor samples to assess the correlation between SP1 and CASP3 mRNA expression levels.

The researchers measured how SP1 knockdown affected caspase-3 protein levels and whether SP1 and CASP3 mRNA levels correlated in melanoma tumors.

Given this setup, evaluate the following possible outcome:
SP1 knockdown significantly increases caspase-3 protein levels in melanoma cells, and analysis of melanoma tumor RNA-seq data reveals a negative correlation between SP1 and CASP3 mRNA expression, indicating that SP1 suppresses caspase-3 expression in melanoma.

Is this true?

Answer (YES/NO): NO